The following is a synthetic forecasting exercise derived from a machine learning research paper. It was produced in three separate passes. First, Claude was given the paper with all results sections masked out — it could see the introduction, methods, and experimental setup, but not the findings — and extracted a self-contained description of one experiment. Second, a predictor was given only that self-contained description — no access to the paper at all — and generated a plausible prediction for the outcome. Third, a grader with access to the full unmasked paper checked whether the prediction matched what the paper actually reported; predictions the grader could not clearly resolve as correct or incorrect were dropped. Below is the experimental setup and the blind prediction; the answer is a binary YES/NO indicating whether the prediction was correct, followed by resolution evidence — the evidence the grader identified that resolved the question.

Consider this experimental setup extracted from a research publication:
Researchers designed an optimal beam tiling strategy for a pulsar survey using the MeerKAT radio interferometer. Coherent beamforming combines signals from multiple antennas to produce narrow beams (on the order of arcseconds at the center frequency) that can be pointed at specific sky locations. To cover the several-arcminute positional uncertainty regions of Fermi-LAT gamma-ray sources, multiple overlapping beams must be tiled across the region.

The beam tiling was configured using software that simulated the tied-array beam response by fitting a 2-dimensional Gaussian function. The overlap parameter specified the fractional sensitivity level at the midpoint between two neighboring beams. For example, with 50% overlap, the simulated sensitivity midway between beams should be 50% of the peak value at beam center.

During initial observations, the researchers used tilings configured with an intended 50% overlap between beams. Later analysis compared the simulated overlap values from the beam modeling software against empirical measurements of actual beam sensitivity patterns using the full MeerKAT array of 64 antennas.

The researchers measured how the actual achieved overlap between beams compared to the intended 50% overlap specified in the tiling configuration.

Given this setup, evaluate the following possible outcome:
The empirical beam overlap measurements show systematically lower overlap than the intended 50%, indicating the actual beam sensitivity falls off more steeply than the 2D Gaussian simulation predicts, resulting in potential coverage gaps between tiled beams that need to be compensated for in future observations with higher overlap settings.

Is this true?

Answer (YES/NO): YES